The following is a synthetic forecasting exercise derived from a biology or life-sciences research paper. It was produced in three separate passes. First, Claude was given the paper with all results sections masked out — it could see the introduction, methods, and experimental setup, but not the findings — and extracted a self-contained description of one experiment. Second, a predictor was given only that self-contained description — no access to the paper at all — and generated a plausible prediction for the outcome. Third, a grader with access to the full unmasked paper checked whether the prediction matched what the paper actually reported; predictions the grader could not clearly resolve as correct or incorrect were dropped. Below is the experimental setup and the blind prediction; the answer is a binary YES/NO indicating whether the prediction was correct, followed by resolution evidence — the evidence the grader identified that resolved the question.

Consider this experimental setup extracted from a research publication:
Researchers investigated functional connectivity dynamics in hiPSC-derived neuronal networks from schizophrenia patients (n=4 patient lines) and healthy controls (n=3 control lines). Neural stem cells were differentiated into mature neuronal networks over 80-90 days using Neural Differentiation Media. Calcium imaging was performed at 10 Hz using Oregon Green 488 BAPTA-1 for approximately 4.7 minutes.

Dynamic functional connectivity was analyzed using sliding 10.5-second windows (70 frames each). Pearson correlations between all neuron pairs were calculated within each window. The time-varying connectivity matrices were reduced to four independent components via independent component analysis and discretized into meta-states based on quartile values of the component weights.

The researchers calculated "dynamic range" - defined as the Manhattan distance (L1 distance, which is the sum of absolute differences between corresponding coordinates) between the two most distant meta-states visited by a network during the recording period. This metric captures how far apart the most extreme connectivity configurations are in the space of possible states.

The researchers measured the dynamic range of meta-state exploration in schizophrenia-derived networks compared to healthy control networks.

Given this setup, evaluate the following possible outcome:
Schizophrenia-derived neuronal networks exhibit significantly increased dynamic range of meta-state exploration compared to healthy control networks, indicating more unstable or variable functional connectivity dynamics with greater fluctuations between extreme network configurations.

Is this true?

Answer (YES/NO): NO